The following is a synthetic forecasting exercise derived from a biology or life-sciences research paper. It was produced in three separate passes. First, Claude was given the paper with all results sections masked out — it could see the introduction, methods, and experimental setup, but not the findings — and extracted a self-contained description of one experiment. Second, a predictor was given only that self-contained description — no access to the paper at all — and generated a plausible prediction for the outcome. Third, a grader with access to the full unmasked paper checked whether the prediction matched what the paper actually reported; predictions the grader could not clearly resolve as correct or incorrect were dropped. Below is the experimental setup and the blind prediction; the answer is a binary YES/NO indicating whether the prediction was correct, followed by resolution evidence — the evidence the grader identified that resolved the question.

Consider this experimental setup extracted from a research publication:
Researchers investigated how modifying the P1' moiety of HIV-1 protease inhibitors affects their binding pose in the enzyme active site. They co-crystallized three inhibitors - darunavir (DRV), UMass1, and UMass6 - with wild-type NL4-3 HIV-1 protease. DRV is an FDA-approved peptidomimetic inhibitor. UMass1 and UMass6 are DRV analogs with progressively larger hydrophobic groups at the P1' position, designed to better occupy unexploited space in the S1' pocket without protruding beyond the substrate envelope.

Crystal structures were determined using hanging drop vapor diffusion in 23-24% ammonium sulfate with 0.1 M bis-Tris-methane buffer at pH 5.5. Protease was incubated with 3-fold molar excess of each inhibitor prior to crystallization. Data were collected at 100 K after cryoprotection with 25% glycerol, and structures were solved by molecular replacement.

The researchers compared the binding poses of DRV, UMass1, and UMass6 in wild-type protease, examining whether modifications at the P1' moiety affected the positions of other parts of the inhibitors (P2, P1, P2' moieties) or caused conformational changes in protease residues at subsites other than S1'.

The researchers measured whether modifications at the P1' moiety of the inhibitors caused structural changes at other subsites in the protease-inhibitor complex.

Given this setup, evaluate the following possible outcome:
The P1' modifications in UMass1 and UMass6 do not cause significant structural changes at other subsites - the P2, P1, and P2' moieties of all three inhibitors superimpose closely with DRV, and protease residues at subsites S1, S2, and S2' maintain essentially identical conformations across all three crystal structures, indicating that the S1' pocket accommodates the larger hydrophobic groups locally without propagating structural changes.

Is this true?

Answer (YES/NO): NO